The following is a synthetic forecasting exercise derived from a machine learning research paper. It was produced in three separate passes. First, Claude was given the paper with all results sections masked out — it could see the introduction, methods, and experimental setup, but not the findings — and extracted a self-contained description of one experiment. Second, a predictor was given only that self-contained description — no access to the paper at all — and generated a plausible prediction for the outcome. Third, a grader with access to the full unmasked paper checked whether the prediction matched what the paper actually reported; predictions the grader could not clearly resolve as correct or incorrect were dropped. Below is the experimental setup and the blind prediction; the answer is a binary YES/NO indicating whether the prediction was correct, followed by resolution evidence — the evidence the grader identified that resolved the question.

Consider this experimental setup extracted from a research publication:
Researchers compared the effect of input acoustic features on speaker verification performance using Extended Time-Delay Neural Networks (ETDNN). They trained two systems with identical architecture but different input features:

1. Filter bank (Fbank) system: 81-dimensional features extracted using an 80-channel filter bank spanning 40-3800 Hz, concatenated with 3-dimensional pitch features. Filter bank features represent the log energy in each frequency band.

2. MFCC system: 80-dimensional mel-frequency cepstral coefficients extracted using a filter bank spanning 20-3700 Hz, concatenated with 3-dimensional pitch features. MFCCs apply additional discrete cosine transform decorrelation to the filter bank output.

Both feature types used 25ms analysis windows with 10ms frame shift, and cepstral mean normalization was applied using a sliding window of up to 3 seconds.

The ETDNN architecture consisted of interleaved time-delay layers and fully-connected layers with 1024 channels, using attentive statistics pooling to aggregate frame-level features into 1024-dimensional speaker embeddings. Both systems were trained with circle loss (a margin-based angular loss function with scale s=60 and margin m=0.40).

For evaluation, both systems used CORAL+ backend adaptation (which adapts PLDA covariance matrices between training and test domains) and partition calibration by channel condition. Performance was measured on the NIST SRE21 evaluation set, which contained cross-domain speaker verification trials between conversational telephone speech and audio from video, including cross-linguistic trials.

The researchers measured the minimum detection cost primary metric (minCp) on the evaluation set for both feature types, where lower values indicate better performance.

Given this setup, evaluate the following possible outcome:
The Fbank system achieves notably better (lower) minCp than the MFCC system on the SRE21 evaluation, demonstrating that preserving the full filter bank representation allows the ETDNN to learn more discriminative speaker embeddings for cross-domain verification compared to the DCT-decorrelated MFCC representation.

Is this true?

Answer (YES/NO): YES